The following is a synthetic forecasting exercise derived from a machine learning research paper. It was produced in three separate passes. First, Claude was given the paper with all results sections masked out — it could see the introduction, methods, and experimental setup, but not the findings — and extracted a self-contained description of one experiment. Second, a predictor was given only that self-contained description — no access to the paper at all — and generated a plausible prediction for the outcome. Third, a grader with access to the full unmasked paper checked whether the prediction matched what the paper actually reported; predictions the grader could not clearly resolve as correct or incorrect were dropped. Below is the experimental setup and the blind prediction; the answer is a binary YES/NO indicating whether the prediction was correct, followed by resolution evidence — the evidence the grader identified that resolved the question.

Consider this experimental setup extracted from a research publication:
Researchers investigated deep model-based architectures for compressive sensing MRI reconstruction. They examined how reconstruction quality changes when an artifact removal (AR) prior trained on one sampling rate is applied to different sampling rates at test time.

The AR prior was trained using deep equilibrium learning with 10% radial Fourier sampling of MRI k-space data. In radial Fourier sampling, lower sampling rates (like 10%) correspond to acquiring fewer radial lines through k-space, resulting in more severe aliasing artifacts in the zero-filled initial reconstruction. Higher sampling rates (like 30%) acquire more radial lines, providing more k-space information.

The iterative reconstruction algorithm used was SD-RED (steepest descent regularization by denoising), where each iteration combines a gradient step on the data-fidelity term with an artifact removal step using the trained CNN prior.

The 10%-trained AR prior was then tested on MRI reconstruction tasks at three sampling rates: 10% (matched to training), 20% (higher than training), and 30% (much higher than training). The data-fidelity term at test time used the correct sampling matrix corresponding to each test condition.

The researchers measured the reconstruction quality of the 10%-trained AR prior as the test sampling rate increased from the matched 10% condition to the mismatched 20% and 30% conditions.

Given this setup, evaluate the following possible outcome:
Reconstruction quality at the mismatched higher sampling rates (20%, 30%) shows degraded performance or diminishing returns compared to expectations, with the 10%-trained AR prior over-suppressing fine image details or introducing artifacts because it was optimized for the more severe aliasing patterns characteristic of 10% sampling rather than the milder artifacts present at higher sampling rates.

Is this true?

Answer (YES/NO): NO